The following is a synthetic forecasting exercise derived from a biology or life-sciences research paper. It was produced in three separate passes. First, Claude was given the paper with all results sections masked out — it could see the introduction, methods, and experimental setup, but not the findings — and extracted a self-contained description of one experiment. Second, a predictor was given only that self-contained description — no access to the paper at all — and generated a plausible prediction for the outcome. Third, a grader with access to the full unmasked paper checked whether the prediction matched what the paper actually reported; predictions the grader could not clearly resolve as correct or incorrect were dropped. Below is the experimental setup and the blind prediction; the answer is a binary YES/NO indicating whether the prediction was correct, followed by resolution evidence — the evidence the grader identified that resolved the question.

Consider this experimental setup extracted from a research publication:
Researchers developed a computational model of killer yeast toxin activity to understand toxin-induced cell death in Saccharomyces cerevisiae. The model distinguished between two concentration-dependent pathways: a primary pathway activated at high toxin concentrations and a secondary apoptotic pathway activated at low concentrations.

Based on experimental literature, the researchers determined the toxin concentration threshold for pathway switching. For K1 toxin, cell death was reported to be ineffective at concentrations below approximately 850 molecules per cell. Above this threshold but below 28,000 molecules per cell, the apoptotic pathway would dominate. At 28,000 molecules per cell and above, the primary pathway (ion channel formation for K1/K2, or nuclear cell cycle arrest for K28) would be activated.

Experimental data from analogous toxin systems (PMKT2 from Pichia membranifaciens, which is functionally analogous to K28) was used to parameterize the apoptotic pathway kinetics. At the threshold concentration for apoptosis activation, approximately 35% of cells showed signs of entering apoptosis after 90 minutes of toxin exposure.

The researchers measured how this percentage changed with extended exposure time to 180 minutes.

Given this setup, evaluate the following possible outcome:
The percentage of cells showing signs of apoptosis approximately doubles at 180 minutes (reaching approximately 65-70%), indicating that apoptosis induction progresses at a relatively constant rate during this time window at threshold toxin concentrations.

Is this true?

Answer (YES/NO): NO